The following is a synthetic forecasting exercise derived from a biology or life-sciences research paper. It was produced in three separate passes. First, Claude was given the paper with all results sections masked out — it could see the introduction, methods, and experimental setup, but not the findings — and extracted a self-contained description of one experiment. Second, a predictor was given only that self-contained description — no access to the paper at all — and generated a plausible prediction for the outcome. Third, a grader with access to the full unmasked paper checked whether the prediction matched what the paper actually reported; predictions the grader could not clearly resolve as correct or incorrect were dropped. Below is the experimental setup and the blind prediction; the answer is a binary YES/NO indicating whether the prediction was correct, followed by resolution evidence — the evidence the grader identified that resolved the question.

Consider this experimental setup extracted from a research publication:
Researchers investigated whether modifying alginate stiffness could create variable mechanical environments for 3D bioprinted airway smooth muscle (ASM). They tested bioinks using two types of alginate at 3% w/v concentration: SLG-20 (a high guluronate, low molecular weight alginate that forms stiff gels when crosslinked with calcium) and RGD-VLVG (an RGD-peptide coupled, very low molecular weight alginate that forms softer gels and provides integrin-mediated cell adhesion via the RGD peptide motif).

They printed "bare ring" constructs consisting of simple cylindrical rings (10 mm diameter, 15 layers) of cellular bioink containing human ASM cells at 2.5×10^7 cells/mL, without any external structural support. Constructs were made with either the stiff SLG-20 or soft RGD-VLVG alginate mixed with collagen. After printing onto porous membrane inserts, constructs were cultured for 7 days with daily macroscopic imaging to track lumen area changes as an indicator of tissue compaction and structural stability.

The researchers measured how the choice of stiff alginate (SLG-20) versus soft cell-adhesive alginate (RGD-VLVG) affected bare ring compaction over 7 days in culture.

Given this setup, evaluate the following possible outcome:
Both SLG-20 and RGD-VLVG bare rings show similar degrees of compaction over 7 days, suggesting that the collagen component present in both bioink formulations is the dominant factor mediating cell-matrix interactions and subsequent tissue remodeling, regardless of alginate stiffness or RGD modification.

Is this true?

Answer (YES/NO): NO